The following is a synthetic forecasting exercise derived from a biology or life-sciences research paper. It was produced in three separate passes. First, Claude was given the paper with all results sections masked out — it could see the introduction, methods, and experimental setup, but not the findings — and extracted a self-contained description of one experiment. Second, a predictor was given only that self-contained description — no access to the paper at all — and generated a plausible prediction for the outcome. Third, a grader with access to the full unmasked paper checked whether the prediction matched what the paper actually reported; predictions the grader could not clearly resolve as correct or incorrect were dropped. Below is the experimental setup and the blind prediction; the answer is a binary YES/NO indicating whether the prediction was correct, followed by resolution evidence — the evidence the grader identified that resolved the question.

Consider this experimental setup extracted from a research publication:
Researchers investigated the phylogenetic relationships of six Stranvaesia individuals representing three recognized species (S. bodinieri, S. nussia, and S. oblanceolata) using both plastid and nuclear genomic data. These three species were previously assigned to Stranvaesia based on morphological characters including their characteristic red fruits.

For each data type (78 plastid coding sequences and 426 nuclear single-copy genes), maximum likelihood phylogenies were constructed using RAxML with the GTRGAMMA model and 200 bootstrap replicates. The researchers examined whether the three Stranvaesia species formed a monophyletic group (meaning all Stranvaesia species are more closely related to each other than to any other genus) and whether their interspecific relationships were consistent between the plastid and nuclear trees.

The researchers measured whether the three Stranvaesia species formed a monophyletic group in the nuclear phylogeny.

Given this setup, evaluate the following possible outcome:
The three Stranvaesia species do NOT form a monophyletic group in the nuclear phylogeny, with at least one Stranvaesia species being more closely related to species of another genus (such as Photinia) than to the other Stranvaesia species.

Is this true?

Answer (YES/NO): YES